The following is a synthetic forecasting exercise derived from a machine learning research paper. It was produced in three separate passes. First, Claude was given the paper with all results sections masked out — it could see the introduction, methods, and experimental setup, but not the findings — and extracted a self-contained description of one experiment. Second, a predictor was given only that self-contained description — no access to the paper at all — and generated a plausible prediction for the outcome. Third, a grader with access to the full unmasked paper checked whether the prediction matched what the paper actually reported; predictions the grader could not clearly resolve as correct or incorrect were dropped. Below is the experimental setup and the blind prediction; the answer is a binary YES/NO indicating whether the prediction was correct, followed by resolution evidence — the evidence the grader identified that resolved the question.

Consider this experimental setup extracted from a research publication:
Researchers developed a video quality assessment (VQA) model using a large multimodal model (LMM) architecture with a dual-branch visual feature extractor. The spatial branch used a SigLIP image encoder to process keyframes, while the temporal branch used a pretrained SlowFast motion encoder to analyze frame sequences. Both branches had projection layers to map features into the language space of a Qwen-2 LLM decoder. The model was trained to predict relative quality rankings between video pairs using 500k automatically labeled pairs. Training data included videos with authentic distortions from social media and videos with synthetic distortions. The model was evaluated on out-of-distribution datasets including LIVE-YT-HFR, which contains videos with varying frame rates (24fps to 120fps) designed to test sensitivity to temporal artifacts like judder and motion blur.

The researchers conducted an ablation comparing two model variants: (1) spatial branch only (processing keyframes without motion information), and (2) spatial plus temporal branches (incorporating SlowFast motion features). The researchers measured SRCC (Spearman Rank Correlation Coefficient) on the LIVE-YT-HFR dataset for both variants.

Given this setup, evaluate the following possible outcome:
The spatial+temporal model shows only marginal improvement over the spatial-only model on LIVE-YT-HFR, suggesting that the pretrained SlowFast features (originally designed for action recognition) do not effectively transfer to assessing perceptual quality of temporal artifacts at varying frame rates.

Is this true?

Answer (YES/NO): NO